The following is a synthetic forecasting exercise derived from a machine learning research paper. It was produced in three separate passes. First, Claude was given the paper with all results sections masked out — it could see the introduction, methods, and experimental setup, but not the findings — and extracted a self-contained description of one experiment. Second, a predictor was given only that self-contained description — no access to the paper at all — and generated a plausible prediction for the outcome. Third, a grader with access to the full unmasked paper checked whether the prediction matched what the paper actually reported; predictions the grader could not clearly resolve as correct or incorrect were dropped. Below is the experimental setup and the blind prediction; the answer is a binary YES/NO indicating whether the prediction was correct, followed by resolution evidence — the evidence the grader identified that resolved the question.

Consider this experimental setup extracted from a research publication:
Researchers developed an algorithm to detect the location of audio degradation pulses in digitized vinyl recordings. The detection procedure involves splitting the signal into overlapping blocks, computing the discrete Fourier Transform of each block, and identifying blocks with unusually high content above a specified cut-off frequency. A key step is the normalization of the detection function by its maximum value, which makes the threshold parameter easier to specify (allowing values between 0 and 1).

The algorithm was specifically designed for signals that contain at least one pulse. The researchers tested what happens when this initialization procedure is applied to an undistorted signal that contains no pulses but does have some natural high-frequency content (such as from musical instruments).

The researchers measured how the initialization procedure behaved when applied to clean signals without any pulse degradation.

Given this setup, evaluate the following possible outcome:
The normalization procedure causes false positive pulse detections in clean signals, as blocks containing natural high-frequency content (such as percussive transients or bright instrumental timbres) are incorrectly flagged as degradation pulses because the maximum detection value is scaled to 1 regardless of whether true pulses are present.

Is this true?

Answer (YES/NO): YES